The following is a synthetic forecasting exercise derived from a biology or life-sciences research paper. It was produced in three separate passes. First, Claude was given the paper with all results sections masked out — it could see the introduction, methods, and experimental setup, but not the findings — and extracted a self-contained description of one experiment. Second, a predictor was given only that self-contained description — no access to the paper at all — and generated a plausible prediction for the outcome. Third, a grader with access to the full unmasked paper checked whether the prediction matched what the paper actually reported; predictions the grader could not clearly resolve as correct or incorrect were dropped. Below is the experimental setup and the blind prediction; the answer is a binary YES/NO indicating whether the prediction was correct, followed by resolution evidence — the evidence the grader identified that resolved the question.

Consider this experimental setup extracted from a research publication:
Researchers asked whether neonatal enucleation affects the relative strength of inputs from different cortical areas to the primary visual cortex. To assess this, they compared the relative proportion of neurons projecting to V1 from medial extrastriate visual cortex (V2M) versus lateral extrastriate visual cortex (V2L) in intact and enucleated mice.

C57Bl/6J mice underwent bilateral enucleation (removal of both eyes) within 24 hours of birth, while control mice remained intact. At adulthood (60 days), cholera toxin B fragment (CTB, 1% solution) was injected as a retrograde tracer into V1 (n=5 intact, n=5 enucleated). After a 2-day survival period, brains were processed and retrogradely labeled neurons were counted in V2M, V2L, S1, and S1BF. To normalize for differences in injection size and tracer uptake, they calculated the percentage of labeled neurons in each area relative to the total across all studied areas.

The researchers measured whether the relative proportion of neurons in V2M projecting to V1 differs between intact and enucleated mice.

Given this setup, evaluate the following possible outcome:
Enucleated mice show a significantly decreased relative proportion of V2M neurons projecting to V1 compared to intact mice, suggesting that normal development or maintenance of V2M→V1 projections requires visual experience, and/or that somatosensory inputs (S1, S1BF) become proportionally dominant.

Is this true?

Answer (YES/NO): YES